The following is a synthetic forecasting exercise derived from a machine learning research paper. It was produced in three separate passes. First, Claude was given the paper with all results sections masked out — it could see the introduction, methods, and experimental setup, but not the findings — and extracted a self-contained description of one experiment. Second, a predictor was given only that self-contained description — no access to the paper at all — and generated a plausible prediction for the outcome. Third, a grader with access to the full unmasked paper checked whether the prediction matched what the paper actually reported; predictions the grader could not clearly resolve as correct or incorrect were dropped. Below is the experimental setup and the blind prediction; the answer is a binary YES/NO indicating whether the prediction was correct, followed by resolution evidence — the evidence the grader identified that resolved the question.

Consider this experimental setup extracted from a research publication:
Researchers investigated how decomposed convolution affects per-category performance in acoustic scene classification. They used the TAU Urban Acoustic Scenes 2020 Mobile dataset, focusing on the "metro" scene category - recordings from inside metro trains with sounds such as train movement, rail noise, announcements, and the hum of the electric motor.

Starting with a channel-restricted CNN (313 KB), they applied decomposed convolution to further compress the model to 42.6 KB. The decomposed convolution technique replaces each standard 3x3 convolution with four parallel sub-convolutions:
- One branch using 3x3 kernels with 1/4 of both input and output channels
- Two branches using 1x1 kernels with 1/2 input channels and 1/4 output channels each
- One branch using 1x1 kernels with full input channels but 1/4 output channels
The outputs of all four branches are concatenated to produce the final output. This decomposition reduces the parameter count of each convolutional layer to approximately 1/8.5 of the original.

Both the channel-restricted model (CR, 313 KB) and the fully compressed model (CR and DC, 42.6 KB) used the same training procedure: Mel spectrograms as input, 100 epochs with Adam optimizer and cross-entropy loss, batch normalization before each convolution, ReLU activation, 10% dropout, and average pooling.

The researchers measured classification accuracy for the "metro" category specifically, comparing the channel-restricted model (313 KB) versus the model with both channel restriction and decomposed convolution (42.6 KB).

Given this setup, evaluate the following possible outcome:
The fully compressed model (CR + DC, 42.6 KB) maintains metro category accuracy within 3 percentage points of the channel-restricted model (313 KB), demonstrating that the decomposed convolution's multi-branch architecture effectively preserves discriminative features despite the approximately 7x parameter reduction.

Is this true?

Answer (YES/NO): NO